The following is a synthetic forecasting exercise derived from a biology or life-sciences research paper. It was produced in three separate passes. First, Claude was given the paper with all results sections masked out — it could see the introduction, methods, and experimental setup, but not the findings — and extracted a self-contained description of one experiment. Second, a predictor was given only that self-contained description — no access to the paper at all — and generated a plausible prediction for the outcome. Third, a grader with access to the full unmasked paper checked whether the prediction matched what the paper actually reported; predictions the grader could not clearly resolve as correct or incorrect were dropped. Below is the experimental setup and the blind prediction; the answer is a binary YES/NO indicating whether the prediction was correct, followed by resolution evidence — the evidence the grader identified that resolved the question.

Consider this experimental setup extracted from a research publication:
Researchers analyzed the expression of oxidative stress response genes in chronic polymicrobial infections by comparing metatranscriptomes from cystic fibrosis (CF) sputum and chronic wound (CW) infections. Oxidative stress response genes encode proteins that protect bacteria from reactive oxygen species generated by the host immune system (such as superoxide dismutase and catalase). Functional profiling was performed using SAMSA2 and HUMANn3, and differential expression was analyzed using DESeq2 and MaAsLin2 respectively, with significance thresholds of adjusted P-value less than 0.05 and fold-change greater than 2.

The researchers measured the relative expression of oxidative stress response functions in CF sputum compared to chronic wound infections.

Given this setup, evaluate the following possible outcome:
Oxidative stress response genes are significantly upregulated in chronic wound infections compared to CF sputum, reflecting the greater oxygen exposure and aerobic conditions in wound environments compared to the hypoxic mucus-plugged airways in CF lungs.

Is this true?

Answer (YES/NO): YES